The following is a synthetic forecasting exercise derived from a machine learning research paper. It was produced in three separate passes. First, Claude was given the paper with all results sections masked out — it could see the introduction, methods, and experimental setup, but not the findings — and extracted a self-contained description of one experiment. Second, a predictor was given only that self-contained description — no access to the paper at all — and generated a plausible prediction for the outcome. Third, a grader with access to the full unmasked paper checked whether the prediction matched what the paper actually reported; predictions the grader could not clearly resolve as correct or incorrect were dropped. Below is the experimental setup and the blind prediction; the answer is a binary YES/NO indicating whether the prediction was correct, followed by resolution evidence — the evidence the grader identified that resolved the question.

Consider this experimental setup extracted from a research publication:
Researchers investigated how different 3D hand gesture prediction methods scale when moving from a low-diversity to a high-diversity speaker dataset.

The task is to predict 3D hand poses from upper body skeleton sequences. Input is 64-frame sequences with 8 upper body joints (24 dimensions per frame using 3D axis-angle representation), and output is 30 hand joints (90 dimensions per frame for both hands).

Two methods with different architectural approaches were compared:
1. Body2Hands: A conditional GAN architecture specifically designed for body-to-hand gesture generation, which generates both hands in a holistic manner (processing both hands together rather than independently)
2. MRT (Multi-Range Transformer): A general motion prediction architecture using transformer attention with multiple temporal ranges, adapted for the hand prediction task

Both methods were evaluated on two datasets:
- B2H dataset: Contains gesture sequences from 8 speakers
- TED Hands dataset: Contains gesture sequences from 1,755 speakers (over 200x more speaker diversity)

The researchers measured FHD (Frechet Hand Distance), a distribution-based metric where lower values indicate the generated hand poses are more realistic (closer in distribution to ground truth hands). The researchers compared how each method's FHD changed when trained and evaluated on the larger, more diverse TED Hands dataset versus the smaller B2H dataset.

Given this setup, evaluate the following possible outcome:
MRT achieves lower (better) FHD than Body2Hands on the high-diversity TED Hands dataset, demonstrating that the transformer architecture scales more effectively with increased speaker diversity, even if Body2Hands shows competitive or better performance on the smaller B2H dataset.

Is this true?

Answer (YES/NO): NO